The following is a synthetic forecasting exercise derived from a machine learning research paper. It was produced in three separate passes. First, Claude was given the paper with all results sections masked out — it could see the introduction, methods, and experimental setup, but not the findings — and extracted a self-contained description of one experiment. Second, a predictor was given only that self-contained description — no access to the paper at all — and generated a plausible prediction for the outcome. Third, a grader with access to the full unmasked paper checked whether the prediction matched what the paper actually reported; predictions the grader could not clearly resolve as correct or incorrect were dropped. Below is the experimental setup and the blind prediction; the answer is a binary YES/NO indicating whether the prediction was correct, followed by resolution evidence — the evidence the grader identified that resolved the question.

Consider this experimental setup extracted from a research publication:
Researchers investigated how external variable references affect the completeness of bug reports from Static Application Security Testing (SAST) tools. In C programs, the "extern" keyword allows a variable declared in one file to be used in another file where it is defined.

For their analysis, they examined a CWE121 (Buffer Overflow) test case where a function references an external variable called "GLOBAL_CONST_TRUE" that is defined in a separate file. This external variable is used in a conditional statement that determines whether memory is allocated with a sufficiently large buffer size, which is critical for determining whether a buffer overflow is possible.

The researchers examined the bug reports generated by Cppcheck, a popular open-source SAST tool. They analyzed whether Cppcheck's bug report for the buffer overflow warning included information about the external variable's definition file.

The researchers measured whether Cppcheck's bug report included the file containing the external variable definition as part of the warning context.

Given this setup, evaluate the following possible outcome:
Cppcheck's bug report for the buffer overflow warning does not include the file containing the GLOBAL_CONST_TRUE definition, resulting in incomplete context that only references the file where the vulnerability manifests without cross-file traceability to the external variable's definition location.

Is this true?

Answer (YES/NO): YES